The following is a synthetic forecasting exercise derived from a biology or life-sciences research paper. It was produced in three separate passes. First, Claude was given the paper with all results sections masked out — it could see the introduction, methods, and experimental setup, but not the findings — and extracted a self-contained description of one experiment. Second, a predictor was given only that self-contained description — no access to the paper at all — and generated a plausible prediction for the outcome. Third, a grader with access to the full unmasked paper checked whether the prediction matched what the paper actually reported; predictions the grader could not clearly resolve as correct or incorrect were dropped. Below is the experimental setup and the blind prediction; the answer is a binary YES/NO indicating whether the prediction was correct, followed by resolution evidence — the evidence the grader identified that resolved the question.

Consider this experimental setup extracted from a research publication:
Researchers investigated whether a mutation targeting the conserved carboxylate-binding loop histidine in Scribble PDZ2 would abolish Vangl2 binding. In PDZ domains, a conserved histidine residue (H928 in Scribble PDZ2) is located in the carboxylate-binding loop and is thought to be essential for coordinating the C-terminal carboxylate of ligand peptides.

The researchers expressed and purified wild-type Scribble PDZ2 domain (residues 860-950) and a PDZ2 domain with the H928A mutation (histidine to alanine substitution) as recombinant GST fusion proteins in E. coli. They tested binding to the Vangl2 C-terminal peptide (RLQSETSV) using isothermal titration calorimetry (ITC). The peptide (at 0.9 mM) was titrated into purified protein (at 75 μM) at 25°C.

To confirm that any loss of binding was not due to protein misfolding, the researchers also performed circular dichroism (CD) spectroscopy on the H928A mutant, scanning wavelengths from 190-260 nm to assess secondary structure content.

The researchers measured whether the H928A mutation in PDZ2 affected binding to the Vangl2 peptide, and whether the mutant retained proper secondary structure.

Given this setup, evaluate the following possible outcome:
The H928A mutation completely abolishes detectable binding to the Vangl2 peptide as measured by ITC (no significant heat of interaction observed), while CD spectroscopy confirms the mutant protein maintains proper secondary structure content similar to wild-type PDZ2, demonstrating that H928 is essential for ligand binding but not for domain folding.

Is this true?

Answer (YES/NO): YES